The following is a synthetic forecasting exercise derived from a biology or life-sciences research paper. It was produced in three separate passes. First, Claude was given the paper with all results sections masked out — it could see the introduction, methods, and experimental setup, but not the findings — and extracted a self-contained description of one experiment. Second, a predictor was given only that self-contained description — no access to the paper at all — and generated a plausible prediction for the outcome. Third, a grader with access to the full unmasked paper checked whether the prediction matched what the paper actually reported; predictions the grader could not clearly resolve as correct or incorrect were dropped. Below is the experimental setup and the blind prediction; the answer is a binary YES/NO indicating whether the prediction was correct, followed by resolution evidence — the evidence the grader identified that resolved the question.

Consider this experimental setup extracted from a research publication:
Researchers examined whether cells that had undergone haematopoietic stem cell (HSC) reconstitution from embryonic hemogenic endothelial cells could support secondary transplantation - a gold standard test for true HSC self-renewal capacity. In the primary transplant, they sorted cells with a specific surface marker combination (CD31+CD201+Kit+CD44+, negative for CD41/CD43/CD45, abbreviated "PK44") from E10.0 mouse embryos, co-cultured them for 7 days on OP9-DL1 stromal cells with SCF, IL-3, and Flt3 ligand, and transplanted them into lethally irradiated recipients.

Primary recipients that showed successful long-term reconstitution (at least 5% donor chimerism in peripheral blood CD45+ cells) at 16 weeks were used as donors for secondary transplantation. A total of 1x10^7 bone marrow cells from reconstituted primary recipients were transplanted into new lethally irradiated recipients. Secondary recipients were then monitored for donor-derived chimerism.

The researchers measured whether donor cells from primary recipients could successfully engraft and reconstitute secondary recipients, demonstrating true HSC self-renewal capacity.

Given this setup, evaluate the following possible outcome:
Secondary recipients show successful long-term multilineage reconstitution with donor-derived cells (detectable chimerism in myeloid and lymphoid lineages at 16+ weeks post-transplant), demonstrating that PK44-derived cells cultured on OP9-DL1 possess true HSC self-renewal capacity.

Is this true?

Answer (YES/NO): YES